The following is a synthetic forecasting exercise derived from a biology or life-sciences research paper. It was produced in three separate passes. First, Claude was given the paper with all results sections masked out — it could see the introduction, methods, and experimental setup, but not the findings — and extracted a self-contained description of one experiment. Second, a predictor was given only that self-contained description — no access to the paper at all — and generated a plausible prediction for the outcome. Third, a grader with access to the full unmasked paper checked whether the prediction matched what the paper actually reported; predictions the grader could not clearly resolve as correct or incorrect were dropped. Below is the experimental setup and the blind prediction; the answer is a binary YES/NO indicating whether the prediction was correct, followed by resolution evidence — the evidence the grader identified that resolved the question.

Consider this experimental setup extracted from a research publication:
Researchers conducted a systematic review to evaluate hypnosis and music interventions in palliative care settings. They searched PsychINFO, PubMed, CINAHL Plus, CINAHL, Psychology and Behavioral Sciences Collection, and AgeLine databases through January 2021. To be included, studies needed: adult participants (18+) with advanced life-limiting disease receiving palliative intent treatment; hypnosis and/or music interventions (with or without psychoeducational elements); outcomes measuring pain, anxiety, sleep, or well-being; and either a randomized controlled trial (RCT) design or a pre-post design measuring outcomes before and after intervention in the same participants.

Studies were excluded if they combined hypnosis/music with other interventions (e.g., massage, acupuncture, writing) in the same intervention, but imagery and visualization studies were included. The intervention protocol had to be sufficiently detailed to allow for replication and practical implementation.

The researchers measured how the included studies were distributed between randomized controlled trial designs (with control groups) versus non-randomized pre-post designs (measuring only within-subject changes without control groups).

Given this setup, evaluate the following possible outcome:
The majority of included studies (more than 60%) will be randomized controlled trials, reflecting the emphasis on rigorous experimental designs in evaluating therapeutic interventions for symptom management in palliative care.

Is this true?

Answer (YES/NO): NO